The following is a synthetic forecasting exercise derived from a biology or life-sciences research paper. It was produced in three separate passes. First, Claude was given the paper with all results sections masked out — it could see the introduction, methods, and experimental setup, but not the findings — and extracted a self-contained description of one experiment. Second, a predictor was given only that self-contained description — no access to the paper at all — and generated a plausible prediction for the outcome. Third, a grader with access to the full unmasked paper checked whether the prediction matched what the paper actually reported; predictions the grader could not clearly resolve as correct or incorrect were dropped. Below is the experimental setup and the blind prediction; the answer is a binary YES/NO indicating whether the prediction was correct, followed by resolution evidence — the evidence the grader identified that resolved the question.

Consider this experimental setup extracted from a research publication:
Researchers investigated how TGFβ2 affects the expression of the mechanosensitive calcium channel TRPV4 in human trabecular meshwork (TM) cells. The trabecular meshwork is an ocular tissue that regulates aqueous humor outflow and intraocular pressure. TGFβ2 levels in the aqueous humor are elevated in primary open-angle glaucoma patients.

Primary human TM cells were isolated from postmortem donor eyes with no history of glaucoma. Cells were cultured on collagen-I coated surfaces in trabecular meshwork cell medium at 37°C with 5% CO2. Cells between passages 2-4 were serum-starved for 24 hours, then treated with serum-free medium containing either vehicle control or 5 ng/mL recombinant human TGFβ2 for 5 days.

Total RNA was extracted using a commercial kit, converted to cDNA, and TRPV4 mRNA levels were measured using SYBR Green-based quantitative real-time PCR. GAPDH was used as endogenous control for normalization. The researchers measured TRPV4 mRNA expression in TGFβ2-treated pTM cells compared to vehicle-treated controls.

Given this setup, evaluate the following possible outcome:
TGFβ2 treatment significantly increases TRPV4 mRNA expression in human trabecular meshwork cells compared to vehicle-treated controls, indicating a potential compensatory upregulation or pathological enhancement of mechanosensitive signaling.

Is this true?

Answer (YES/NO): YES